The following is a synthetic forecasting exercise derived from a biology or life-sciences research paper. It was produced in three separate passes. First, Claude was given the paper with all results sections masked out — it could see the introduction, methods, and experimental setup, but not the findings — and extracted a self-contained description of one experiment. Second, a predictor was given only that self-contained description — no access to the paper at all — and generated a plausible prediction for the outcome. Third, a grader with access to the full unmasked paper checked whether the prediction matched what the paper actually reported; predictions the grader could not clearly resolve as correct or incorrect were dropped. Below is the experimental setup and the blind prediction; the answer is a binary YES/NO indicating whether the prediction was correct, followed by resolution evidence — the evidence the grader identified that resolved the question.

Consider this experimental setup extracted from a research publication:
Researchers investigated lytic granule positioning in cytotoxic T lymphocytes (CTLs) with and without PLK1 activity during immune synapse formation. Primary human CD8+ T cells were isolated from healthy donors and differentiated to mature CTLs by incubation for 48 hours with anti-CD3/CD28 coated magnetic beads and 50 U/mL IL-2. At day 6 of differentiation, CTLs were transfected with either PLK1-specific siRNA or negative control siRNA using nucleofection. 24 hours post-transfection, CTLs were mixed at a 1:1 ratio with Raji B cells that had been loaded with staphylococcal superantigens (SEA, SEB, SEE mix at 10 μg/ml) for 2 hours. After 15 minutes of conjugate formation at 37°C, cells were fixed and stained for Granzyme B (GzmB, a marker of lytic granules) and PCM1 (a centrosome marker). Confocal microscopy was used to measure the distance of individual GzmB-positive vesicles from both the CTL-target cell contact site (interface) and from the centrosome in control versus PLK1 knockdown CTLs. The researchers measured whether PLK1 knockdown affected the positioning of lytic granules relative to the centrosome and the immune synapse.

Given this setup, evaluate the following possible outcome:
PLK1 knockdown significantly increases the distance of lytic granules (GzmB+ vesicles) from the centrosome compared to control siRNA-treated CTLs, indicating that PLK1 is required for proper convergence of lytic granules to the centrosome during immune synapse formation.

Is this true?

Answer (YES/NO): YES